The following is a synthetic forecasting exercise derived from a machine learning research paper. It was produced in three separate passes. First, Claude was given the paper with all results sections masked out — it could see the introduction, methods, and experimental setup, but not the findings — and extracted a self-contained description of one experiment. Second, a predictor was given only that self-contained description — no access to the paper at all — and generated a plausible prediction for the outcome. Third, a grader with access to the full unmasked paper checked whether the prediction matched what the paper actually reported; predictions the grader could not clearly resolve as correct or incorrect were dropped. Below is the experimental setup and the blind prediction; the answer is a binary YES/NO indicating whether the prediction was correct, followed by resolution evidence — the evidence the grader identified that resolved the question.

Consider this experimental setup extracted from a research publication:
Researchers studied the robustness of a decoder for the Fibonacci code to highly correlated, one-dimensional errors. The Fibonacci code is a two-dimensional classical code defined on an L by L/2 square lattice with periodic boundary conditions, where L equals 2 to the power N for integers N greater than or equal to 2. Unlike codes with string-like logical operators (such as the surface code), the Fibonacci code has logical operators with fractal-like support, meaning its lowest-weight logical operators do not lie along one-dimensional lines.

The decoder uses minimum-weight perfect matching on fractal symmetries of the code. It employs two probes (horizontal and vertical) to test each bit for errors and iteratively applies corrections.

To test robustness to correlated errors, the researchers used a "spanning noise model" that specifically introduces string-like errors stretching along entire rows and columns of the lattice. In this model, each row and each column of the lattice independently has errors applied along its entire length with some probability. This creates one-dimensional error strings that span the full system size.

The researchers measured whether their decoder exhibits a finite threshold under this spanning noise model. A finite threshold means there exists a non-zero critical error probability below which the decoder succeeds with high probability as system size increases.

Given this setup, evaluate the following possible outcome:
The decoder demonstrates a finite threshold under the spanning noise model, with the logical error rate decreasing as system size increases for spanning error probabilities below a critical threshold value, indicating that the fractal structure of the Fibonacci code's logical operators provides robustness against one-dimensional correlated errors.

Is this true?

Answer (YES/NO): YES